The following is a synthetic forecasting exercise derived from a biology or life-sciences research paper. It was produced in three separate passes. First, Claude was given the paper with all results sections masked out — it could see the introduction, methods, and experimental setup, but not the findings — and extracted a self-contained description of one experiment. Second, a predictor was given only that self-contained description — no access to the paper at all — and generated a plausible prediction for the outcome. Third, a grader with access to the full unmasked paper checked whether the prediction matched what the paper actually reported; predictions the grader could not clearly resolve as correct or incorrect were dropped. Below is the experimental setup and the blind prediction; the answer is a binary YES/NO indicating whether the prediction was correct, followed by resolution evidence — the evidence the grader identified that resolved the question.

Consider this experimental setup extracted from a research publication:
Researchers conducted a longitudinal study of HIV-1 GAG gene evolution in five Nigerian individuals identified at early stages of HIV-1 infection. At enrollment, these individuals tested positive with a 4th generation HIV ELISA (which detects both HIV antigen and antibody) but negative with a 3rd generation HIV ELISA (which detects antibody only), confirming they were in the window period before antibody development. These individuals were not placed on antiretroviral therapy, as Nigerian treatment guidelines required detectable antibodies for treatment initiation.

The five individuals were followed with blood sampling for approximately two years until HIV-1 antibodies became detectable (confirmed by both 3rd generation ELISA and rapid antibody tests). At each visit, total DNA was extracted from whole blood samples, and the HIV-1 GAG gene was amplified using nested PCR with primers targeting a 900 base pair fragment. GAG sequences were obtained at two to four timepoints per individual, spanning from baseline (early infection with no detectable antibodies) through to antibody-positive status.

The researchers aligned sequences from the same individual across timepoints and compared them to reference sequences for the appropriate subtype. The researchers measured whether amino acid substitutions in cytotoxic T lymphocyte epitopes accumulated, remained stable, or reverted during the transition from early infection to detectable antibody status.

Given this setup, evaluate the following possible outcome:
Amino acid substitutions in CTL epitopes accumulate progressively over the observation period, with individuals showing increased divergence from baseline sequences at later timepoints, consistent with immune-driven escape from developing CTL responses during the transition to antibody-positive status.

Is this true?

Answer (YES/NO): NO